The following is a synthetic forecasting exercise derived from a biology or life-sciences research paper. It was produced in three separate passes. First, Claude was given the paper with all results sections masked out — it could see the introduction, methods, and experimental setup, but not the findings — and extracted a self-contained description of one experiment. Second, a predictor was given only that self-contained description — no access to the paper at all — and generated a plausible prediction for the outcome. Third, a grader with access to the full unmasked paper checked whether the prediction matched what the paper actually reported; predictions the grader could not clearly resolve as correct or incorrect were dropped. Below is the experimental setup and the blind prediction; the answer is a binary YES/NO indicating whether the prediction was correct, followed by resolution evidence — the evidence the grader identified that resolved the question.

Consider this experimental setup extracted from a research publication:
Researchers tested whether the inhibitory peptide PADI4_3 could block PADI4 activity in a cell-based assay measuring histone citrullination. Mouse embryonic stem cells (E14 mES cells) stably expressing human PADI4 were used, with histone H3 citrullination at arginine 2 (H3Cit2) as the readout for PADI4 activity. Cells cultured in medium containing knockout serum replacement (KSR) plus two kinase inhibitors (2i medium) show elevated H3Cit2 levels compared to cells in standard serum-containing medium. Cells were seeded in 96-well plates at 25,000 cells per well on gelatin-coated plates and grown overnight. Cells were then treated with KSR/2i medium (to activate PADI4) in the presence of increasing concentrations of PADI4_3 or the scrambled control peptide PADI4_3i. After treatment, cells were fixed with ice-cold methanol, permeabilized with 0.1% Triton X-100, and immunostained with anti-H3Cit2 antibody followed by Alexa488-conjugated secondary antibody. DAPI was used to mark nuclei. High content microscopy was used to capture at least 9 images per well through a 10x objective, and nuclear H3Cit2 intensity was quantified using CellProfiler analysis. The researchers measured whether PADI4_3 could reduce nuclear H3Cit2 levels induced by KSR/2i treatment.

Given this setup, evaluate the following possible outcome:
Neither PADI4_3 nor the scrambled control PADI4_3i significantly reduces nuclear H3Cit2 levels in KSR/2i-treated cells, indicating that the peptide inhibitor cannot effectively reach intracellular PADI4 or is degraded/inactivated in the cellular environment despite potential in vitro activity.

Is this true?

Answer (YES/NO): NO